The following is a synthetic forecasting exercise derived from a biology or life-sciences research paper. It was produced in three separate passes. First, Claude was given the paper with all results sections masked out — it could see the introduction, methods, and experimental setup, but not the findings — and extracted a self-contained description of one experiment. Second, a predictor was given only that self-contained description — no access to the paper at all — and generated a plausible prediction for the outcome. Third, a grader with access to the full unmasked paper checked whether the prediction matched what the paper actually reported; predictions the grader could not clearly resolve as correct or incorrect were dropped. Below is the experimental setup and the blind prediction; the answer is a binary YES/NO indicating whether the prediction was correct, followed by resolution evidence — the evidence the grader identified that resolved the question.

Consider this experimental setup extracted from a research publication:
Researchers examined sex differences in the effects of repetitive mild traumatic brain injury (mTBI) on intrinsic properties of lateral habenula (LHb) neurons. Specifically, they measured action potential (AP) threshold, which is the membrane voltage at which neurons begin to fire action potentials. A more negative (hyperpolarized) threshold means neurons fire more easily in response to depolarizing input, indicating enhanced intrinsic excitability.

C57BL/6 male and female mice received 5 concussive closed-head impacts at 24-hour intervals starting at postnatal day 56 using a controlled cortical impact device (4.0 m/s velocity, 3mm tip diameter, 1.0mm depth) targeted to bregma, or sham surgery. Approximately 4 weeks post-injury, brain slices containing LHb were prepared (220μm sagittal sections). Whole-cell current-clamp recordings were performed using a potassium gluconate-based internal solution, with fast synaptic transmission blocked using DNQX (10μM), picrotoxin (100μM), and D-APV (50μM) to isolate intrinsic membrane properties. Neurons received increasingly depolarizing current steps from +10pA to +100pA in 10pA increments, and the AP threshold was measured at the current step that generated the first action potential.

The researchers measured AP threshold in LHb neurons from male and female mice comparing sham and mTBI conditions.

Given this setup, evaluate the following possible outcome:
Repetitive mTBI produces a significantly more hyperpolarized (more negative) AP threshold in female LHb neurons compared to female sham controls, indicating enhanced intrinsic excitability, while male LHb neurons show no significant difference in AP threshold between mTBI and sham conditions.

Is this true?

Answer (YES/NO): NO